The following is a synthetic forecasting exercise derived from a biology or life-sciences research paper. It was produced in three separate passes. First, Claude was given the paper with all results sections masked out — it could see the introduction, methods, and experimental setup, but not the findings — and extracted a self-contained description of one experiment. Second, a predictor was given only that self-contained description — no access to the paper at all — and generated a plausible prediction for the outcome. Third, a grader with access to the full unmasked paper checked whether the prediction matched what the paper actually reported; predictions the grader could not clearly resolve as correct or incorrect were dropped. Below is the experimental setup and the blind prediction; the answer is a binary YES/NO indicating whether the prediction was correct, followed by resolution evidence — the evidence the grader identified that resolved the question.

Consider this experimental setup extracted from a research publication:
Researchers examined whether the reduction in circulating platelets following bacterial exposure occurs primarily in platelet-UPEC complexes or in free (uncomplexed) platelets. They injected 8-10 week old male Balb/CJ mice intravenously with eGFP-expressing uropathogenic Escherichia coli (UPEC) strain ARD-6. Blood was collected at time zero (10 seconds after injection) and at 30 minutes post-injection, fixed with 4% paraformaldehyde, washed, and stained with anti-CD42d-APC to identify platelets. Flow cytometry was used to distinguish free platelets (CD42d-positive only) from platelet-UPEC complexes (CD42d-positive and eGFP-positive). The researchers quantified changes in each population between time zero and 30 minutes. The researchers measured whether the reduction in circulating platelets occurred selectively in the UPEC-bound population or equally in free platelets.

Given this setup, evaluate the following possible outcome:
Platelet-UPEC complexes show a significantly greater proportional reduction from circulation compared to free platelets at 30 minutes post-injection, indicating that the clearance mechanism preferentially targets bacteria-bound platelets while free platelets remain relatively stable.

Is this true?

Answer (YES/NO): YES